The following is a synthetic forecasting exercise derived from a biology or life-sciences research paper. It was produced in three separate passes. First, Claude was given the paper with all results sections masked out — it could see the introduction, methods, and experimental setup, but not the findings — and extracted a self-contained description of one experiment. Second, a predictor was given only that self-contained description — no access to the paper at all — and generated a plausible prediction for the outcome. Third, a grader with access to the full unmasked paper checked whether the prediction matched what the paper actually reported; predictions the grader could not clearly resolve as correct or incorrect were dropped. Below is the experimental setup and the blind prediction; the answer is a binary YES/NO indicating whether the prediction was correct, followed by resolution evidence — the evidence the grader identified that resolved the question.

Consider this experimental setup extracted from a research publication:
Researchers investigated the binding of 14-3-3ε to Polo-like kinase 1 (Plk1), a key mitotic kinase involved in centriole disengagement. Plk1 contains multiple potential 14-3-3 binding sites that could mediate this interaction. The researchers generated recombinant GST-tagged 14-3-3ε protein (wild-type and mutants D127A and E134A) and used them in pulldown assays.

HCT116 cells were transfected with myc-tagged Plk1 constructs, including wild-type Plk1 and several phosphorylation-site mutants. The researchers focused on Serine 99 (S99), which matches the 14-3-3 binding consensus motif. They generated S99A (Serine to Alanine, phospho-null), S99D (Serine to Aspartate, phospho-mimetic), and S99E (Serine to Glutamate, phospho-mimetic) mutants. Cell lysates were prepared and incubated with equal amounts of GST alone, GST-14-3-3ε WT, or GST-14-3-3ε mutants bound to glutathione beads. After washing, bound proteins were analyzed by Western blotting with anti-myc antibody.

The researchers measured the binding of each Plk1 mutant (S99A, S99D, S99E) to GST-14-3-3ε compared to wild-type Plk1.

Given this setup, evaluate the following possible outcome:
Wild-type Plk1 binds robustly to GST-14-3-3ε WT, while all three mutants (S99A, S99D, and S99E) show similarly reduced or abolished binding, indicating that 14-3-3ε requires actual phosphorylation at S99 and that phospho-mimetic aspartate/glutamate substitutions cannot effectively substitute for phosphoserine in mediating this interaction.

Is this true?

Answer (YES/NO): NO